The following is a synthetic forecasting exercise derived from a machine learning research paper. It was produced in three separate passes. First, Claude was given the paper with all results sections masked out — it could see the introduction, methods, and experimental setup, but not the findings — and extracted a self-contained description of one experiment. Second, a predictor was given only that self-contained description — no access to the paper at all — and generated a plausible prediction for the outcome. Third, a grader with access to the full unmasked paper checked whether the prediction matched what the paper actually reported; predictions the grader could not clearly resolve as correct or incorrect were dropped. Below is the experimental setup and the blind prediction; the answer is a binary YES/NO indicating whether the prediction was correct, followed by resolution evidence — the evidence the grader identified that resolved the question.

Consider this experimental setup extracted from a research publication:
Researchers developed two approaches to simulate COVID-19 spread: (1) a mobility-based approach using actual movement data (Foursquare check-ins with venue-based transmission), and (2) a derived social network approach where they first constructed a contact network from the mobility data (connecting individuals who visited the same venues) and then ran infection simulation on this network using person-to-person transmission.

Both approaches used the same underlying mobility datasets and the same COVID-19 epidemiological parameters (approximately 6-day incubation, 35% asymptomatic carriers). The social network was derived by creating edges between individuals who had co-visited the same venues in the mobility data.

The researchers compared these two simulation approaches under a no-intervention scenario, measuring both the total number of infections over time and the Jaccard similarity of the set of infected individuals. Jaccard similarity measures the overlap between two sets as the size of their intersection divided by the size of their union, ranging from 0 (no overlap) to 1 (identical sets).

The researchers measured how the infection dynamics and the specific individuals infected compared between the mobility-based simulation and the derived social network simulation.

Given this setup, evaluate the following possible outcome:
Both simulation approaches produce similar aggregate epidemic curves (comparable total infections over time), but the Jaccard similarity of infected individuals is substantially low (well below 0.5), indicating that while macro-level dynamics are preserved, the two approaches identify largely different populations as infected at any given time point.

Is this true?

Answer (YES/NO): NO